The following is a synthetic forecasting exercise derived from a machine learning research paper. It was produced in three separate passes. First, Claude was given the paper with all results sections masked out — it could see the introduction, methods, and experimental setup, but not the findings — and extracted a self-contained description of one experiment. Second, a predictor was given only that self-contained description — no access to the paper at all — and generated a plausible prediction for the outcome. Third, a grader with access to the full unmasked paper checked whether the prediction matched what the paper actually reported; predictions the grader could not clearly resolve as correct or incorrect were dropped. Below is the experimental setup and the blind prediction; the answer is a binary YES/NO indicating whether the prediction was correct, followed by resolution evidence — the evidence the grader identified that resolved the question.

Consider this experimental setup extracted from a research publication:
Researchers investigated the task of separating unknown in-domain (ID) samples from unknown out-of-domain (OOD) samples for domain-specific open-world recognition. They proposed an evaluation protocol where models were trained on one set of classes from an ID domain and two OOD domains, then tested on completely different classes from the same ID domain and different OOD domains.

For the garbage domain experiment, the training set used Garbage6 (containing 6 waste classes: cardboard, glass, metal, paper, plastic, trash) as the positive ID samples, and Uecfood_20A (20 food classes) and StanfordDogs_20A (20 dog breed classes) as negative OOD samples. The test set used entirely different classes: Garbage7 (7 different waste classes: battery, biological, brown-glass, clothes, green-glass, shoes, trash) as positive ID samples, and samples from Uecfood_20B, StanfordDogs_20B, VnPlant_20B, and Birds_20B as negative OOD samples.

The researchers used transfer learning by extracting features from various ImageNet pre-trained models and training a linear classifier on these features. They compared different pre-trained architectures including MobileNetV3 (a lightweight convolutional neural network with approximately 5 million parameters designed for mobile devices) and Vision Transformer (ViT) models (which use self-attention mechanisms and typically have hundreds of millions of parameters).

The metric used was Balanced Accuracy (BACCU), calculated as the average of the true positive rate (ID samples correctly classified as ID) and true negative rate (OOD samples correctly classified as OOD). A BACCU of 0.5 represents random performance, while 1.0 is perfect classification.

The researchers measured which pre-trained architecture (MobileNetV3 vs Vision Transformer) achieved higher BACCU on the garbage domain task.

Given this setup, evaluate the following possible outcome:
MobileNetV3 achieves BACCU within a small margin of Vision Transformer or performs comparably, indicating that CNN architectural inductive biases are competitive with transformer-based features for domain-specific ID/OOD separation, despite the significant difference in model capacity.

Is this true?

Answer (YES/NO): NO